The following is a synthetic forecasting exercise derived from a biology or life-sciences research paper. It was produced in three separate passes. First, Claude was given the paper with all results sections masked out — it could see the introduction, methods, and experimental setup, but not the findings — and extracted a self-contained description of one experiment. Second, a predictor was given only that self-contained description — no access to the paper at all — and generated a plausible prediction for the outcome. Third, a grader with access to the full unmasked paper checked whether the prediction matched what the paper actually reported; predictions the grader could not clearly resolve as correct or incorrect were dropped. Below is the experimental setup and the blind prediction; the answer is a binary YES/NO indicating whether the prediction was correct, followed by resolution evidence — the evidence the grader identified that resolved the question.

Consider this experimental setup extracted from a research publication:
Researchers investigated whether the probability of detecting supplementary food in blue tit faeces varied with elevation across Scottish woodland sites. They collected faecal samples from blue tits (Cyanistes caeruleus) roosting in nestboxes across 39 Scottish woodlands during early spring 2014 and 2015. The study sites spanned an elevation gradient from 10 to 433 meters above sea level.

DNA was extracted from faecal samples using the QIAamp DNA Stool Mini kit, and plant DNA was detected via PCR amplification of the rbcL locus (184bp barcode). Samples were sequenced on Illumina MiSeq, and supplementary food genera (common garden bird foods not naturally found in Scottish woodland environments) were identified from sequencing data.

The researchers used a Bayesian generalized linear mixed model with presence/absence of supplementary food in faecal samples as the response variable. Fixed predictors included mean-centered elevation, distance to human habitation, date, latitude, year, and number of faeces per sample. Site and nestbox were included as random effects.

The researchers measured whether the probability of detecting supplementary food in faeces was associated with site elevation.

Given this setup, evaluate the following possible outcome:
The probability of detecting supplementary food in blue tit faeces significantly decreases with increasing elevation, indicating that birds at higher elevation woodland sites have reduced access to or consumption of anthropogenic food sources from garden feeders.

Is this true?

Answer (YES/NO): NO